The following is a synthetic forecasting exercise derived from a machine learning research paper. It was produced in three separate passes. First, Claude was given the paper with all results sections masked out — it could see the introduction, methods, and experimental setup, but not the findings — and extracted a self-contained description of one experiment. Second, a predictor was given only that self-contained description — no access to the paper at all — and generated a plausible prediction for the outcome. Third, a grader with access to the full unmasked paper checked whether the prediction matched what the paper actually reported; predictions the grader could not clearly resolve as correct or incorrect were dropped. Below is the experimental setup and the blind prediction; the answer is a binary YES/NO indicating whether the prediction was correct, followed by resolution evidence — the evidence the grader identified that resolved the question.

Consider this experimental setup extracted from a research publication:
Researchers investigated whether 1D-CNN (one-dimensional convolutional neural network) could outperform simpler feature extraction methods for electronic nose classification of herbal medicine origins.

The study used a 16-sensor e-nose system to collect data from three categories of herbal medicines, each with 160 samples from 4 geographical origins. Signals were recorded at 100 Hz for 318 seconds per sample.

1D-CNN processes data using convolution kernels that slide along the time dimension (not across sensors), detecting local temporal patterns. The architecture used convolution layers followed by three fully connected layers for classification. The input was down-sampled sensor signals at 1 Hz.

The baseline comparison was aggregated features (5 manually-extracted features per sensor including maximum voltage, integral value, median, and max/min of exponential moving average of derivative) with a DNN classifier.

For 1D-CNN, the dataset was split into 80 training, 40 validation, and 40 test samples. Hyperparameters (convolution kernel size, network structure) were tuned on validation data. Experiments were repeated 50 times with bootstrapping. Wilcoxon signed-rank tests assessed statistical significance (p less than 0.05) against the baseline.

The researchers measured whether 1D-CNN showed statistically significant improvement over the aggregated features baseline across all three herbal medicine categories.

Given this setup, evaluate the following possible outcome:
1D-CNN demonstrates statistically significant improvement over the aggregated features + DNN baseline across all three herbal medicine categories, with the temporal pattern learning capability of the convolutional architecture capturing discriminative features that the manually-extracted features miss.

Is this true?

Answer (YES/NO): NO